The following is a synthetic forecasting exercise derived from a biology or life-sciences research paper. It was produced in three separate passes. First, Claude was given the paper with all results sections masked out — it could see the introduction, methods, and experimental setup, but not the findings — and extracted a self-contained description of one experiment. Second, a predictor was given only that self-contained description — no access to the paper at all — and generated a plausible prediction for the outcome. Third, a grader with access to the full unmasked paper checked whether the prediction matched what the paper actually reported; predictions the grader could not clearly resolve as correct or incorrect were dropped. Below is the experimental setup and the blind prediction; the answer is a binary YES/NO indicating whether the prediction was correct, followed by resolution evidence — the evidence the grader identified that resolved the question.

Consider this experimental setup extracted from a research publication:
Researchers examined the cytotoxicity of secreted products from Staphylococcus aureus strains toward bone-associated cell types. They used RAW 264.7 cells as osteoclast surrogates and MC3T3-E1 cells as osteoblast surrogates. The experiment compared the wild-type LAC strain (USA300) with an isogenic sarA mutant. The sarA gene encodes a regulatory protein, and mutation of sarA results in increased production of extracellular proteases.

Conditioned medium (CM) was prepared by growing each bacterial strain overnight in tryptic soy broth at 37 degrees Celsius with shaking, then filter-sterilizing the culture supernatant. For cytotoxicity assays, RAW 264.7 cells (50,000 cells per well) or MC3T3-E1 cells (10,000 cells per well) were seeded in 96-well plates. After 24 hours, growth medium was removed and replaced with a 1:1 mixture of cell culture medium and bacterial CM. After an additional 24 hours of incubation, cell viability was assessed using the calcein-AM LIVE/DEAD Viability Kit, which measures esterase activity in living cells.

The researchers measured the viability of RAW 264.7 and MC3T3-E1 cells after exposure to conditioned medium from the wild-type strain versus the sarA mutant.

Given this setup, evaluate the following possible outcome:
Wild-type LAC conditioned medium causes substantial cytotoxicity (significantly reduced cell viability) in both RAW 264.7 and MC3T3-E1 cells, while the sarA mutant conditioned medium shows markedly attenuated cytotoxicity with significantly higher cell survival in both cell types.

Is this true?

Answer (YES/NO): YES